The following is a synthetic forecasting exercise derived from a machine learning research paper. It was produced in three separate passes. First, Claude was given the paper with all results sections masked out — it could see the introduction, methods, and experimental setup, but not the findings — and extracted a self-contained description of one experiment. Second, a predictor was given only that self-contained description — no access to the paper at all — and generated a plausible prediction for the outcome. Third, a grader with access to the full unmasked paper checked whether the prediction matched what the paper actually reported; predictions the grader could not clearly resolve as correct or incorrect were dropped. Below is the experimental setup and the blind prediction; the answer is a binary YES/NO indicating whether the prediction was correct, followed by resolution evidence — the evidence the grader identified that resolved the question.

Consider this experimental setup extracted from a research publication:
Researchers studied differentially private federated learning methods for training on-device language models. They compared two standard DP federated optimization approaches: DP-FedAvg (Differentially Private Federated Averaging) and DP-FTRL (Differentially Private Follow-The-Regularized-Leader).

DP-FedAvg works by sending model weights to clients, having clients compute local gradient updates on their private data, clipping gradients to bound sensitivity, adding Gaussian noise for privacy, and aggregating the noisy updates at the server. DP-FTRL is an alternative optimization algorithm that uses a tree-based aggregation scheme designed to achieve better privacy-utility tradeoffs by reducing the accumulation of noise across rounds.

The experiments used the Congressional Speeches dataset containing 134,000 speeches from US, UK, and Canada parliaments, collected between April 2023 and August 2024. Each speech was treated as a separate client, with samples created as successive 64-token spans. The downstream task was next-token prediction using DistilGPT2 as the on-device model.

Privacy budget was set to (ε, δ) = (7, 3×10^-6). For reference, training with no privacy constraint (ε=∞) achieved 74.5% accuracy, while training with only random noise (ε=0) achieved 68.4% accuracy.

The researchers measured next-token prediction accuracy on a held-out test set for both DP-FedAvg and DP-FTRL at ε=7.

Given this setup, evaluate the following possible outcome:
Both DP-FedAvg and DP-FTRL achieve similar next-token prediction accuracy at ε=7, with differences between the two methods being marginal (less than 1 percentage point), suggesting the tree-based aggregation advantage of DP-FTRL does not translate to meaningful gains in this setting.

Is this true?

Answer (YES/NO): YES